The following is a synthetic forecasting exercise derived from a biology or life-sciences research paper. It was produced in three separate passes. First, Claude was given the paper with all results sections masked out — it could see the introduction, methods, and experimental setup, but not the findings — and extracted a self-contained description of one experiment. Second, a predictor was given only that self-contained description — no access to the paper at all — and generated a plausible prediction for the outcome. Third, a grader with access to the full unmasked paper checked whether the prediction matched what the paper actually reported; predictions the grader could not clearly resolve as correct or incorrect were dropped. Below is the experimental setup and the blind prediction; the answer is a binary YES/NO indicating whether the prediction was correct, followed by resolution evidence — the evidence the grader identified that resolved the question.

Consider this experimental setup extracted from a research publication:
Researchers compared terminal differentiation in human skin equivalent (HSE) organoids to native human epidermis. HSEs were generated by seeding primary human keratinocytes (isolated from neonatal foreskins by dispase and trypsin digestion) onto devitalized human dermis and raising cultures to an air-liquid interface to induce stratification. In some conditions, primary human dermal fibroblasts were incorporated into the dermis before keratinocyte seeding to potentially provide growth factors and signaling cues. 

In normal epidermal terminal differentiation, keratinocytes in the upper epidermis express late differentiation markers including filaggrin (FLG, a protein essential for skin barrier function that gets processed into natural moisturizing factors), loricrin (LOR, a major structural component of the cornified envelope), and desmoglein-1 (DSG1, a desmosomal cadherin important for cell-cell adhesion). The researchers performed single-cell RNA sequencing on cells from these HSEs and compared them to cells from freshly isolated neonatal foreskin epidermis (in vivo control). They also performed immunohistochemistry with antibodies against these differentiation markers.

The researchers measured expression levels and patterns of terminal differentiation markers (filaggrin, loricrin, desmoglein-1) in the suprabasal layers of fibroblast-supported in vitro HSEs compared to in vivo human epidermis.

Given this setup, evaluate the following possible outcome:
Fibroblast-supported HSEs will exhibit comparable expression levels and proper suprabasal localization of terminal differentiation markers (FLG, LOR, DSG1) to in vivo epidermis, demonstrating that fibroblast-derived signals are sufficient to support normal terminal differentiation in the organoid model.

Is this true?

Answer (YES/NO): NO